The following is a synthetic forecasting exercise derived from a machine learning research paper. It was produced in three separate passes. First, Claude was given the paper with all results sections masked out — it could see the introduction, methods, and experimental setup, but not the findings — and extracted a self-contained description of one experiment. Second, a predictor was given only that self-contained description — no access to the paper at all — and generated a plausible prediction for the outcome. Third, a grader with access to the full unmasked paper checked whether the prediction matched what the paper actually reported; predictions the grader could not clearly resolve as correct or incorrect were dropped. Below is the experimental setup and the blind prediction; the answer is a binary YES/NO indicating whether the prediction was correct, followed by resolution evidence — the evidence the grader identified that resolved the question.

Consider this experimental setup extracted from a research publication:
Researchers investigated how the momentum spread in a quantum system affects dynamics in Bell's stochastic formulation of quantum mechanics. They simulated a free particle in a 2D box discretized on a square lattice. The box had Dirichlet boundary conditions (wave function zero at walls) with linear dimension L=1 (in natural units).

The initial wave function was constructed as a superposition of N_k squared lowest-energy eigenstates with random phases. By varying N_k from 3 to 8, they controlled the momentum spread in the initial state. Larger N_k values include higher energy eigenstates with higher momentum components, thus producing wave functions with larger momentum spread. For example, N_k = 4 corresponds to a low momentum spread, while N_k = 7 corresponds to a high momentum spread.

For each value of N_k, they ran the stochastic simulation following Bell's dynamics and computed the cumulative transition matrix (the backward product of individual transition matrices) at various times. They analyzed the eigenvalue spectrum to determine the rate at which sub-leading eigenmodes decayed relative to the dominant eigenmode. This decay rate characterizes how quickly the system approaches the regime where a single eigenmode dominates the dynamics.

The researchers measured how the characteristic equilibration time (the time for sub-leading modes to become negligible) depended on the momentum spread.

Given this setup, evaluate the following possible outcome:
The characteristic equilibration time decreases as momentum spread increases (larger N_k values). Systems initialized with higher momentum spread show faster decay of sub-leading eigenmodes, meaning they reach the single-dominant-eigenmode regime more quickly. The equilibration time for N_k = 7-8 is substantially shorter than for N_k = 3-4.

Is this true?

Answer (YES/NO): YES